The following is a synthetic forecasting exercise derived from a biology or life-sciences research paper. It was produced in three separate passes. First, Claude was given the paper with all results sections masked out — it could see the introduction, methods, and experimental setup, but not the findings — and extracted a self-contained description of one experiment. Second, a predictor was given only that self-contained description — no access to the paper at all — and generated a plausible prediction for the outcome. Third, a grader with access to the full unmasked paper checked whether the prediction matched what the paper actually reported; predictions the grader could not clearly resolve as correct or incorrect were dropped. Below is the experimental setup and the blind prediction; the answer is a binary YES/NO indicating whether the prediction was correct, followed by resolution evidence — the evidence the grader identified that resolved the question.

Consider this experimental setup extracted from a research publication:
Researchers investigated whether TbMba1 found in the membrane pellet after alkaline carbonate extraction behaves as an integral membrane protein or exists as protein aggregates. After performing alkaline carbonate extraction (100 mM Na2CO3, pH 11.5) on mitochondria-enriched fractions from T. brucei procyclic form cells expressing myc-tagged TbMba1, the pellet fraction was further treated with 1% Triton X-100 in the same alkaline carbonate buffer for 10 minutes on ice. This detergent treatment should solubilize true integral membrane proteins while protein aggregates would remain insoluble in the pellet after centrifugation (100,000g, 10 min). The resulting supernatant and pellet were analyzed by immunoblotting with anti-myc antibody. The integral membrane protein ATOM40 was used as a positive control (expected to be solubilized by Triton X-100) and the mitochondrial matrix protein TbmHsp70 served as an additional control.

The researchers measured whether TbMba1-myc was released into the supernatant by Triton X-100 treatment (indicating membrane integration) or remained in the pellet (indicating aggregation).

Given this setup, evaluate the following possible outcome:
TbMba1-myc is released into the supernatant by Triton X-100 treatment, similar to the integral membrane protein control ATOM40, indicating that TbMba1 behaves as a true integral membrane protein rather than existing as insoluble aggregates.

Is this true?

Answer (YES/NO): NO